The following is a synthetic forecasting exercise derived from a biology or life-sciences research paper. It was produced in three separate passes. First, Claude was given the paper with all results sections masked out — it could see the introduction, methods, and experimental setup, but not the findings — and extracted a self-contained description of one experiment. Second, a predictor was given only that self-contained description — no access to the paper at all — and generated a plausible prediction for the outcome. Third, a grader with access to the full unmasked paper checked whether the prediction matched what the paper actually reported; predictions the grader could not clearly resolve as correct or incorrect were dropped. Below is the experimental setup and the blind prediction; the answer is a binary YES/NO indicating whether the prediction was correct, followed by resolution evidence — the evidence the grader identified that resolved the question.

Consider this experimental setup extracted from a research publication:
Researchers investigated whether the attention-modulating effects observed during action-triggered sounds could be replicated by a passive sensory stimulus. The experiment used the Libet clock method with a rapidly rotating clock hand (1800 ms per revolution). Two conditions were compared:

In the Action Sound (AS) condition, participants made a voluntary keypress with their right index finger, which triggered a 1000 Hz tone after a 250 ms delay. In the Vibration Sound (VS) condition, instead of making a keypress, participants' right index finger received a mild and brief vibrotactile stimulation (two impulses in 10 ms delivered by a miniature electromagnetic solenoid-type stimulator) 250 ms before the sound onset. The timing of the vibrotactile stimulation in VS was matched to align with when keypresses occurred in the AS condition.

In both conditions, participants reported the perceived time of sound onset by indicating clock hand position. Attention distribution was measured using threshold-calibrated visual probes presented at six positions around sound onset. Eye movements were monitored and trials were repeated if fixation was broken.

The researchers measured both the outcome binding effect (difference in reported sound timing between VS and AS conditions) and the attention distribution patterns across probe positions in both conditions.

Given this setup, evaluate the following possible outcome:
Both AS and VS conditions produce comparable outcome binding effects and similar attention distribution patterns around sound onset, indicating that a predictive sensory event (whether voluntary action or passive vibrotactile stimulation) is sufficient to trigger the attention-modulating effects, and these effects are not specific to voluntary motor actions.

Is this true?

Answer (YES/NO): YES